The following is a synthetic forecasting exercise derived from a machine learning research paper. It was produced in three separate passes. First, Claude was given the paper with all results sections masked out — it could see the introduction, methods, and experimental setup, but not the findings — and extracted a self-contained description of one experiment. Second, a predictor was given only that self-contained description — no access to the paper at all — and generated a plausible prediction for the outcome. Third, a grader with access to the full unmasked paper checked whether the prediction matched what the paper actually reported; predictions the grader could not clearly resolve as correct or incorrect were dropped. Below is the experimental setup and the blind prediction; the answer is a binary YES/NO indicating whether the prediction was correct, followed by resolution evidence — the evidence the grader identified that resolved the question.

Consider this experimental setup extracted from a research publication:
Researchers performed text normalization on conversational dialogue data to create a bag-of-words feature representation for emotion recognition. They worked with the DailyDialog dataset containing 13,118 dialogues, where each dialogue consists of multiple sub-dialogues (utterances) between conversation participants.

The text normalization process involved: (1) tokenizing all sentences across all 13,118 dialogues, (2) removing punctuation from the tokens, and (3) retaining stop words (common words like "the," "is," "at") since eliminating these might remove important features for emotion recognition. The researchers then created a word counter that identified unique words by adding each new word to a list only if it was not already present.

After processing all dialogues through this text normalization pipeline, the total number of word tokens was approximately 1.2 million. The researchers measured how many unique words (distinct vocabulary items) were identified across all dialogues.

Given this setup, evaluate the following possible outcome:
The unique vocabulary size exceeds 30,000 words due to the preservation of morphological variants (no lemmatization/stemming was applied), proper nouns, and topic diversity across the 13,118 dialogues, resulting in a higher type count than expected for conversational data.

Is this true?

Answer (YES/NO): NO